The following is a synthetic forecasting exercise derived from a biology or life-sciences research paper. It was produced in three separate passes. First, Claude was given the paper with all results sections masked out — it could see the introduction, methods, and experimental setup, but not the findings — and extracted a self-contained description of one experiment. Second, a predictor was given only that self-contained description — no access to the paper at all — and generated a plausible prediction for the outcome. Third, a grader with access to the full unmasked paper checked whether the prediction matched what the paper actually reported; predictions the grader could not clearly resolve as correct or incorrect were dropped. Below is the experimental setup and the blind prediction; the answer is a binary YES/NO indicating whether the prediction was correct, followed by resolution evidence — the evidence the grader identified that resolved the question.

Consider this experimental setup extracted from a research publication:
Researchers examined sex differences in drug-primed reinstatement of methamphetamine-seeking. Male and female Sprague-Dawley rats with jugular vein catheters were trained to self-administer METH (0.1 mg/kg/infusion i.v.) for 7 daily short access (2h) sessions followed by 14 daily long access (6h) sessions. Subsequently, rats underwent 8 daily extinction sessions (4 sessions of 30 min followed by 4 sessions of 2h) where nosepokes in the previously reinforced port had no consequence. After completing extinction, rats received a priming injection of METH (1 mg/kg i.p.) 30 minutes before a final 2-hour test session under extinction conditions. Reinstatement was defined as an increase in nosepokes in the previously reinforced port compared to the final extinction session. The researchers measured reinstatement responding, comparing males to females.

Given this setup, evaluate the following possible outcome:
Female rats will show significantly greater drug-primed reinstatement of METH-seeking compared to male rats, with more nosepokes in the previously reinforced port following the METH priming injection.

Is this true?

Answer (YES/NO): YES